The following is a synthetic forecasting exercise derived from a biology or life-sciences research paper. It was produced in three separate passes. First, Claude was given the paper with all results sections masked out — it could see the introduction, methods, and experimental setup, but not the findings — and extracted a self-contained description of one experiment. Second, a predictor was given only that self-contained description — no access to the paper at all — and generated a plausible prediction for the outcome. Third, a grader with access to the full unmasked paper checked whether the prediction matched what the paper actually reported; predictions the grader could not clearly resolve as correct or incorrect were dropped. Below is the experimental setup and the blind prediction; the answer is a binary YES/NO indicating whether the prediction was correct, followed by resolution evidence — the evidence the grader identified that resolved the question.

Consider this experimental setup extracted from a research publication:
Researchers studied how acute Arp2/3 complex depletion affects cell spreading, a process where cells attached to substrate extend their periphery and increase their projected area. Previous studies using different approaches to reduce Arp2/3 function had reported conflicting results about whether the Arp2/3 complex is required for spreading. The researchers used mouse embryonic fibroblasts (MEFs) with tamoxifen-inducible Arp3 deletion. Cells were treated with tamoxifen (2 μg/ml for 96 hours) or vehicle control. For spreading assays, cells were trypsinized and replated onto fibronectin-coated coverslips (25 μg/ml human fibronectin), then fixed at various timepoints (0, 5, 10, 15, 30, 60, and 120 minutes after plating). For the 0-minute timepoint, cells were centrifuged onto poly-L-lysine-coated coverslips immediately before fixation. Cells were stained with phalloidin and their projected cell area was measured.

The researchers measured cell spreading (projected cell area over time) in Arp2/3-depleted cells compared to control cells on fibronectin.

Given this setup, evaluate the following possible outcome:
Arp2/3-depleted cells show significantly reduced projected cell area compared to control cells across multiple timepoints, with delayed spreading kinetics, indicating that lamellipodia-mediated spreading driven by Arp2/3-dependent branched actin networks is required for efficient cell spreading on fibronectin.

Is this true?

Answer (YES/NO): NO